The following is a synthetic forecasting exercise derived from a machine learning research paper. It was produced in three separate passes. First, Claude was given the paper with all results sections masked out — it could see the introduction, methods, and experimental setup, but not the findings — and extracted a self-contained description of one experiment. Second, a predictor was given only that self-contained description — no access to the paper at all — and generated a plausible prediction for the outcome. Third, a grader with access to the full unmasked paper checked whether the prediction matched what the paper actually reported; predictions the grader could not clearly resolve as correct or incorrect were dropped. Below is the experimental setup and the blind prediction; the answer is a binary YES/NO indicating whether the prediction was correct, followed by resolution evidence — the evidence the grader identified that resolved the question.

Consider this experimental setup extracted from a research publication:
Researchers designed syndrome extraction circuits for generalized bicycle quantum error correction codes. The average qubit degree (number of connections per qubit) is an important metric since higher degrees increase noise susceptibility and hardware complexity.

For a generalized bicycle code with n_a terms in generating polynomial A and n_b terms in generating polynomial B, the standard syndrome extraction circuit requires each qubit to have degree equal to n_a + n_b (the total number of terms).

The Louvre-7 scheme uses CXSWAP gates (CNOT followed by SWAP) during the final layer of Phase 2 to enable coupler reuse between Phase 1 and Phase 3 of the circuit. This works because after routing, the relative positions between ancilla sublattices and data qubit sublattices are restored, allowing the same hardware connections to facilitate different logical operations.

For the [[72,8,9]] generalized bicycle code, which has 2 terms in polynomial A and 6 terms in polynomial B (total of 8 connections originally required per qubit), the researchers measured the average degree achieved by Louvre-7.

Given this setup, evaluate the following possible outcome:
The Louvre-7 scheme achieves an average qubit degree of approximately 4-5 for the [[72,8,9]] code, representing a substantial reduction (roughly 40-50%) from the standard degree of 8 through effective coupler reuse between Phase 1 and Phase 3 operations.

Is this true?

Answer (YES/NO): NO